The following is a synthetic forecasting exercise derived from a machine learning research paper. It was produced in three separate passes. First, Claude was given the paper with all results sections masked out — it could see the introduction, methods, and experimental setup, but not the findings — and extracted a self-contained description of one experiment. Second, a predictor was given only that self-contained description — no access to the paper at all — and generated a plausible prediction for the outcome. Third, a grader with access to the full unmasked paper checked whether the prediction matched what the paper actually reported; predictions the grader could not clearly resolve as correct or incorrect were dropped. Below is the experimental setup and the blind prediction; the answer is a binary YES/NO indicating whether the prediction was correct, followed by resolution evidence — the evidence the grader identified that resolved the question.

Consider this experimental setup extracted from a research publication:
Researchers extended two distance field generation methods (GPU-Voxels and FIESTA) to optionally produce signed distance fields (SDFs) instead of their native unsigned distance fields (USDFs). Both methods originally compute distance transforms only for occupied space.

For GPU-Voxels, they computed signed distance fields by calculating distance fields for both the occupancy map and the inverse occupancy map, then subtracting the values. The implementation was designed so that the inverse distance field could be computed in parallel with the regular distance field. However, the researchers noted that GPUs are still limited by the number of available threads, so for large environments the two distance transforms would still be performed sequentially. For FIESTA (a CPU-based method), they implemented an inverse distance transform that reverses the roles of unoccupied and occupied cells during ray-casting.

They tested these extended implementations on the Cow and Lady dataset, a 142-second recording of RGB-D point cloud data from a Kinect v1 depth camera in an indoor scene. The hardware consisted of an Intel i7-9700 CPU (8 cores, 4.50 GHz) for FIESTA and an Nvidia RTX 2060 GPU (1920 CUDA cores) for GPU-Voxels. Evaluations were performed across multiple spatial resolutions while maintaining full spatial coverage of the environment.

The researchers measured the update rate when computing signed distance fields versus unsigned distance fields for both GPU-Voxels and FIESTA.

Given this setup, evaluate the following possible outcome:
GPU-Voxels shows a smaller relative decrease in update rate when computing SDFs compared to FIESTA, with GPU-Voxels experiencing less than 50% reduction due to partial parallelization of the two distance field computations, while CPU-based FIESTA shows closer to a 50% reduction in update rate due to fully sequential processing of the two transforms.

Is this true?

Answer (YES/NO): NO